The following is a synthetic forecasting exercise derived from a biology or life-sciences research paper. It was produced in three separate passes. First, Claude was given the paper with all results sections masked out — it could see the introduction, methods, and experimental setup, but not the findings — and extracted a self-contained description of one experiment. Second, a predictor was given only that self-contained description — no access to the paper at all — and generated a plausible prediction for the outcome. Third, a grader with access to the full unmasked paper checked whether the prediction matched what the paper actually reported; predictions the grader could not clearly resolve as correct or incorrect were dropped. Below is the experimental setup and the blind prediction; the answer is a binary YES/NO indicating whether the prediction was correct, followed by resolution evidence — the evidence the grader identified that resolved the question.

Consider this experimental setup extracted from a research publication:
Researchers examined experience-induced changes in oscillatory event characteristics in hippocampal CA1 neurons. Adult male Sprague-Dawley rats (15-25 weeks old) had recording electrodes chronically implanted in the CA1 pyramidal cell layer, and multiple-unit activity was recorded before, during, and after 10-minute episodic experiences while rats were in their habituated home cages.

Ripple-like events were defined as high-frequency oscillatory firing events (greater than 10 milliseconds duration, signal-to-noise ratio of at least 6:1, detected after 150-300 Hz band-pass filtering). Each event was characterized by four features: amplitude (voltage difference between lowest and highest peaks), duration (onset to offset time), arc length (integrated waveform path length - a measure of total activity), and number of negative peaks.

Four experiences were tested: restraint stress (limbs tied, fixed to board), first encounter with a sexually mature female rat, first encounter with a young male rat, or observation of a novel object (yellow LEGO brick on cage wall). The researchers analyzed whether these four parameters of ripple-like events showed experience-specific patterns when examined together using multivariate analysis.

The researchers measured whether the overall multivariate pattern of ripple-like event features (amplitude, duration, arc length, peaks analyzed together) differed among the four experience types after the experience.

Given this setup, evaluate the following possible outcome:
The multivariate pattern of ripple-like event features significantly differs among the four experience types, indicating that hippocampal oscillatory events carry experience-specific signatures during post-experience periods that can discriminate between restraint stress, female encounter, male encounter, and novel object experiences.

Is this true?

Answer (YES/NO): YES